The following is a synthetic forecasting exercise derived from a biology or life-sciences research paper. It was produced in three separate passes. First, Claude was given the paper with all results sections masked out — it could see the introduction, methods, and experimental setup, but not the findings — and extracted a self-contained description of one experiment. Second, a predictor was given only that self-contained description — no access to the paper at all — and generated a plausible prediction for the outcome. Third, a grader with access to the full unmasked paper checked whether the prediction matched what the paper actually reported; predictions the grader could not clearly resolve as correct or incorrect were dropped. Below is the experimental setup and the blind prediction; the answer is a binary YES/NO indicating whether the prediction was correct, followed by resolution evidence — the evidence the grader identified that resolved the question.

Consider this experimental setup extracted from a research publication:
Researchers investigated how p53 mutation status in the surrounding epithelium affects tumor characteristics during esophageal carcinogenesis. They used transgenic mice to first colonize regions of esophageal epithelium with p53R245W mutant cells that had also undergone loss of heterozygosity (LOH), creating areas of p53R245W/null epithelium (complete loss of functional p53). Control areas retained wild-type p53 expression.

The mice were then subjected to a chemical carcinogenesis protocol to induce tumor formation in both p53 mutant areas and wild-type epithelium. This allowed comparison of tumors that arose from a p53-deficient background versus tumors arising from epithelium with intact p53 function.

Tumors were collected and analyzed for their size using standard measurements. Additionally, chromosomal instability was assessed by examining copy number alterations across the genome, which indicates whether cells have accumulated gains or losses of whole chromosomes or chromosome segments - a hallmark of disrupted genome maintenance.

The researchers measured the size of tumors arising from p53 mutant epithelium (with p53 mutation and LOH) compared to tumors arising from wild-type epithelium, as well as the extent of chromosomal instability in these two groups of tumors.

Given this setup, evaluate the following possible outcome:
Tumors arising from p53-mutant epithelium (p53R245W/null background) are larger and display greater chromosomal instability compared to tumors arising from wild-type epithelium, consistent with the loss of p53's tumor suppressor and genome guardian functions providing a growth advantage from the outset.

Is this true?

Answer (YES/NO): YES